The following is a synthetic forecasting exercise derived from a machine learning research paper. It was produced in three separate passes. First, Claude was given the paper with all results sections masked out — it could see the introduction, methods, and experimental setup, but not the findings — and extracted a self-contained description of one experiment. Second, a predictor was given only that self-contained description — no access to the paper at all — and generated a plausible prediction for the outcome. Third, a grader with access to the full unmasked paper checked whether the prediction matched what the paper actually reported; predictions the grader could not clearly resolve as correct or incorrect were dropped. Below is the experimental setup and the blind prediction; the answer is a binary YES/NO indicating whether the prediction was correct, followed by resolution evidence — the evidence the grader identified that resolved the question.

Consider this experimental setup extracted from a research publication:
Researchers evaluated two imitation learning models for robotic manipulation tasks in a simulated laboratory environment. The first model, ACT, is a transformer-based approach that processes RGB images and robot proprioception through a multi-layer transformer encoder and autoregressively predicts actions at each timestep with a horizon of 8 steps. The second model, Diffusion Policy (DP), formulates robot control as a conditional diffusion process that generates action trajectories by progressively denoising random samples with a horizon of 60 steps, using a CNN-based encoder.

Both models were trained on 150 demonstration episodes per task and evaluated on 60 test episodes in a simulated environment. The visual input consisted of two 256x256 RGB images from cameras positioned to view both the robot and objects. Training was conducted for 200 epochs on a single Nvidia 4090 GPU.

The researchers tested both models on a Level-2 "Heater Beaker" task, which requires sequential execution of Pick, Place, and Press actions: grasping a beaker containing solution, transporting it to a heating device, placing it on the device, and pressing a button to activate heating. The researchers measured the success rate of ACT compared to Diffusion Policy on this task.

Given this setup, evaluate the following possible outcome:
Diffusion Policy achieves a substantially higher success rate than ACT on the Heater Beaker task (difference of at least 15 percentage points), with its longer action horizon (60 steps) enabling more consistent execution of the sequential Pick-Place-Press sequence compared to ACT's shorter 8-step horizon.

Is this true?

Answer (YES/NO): NO